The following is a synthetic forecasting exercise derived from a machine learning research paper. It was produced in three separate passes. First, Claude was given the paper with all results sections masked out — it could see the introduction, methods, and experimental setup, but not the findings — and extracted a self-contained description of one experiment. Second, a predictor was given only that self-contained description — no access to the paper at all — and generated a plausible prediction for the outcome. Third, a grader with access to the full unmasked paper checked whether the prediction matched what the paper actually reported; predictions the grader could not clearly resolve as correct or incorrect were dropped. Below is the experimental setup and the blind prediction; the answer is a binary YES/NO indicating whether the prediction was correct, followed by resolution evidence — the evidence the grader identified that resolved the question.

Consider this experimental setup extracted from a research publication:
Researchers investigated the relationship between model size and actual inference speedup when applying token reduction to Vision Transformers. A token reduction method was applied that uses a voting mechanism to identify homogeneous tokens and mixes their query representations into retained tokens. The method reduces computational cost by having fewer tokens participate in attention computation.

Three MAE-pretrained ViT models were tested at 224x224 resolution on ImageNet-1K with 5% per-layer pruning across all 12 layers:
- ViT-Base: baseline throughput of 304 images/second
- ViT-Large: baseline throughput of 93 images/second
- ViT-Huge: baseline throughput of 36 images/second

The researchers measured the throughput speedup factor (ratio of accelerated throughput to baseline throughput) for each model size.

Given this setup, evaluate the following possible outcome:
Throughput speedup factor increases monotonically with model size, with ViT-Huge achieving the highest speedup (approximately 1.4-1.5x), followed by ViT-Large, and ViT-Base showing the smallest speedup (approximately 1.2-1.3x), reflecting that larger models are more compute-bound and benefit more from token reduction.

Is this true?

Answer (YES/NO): NO